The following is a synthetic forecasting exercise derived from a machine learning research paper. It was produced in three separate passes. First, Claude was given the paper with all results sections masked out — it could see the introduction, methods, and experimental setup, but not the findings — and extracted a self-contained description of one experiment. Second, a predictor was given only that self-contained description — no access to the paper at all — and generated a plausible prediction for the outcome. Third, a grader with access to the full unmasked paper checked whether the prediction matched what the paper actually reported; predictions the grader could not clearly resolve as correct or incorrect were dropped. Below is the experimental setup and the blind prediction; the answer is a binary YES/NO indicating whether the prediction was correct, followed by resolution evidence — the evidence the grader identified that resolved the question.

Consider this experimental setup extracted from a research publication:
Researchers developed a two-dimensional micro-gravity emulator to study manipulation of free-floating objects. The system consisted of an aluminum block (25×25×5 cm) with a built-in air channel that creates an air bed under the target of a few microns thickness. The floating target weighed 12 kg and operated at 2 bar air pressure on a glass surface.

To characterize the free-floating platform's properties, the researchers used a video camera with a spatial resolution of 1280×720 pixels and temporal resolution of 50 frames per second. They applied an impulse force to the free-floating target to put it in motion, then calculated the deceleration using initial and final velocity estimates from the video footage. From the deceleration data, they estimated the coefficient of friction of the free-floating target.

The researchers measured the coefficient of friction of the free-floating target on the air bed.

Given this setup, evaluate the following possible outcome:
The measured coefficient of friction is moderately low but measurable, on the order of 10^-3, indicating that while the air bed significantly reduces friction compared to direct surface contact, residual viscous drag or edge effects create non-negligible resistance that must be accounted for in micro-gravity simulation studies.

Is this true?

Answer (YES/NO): NO